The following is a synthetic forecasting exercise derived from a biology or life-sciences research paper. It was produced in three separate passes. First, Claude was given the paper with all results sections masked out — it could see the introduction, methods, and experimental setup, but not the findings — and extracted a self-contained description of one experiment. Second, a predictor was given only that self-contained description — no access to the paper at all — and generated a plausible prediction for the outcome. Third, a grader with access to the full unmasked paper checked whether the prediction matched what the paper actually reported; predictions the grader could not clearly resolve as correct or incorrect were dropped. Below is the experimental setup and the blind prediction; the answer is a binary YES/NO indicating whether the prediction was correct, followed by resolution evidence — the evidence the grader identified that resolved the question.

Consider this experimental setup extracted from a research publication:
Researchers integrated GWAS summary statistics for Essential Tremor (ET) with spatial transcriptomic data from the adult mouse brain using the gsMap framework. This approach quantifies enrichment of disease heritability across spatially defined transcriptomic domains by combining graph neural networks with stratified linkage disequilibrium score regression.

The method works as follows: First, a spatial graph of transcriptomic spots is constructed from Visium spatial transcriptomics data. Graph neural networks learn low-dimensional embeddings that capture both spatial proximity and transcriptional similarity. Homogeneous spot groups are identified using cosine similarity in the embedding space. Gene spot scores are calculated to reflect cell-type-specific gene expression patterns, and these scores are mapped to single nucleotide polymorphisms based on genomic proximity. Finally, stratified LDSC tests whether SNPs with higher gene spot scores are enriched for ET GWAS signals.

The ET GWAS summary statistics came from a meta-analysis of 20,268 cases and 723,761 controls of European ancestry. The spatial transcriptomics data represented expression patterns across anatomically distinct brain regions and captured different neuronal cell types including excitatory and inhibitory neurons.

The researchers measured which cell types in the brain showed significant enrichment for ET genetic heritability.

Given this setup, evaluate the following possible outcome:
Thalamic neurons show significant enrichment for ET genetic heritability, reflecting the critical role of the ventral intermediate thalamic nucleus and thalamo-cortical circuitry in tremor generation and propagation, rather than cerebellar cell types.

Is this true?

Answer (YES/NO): NO